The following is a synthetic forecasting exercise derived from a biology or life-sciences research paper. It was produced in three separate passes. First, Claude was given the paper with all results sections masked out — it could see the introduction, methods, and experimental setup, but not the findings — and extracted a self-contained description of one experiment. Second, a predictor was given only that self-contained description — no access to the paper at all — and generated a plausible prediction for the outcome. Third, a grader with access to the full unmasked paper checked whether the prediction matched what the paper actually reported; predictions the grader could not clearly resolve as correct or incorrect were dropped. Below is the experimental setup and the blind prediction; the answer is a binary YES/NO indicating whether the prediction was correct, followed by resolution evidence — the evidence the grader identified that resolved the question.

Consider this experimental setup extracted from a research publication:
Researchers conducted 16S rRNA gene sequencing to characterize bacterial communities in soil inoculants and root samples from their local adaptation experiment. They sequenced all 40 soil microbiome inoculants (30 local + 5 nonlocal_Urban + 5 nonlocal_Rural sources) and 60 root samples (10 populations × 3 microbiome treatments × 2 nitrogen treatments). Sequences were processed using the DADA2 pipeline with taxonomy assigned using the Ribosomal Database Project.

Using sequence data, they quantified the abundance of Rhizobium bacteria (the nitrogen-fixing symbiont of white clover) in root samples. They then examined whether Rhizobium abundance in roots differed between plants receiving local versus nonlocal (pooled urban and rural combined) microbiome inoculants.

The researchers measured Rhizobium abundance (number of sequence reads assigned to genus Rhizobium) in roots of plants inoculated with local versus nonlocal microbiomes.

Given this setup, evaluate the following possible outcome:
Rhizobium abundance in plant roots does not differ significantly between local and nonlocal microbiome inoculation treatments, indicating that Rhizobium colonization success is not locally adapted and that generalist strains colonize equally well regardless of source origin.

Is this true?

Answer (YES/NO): NO